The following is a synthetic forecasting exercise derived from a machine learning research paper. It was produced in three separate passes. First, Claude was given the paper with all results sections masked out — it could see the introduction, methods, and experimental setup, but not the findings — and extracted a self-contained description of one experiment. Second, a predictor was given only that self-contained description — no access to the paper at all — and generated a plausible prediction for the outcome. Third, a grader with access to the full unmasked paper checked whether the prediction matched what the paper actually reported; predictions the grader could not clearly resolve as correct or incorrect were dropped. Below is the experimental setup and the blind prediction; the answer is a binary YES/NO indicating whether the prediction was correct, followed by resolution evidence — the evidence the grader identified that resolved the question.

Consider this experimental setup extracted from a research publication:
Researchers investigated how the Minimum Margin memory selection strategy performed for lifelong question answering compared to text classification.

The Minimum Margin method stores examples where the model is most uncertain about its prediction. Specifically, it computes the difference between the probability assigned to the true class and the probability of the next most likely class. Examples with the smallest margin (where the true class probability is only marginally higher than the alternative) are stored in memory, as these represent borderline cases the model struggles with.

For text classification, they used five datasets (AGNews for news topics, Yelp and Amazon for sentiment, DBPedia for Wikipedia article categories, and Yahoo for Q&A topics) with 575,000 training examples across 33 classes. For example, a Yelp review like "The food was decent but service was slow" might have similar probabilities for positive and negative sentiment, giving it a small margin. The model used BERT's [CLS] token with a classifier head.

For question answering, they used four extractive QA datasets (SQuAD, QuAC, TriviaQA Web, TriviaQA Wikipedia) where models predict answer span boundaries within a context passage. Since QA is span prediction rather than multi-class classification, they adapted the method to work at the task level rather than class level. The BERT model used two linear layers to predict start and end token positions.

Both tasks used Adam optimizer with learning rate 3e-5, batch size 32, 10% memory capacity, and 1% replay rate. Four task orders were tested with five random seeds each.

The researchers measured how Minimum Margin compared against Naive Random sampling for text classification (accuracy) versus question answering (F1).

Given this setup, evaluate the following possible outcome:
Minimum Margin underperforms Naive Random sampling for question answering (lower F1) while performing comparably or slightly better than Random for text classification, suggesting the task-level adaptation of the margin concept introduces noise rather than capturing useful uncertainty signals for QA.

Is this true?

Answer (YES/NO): NO